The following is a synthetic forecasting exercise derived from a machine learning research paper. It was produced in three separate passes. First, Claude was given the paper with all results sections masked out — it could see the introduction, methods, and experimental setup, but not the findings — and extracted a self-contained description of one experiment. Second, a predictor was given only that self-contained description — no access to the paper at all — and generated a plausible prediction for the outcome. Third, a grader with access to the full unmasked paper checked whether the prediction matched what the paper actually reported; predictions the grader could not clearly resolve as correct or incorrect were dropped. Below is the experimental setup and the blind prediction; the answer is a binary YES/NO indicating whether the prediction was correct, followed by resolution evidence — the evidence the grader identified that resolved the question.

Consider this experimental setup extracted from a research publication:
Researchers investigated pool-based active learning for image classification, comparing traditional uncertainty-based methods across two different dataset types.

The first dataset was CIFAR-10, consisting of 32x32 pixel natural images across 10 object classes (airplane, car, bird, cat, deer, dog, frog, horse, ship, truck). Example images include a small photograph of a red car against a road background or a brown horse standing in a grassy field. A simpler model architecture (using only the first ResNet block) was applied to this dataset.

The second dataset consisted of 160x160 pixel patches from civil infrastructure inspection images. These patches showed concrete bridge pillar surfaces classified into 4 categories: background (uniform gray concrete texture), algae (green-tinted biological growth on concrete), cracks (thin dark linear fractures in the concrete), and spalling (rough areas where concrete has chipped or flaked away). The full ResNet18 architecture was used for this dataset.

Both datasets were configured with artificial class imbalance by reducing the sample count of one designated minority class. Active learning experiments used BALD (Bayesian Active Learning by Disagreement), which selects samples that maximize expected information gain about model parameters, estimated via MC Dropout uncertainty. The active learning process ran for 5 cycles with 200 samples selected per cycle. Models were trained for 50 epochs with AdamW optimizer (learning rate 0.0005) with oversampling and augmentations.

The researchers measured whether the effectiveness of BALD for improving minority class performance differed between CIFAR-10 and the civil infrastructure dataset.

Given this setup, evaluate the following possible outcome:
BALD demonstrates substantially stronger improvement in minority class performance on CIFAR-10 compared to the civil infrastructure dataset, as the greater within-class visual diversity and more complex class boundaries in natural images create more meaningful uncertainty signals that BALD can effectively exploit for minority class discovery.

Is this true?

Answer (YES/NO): NO